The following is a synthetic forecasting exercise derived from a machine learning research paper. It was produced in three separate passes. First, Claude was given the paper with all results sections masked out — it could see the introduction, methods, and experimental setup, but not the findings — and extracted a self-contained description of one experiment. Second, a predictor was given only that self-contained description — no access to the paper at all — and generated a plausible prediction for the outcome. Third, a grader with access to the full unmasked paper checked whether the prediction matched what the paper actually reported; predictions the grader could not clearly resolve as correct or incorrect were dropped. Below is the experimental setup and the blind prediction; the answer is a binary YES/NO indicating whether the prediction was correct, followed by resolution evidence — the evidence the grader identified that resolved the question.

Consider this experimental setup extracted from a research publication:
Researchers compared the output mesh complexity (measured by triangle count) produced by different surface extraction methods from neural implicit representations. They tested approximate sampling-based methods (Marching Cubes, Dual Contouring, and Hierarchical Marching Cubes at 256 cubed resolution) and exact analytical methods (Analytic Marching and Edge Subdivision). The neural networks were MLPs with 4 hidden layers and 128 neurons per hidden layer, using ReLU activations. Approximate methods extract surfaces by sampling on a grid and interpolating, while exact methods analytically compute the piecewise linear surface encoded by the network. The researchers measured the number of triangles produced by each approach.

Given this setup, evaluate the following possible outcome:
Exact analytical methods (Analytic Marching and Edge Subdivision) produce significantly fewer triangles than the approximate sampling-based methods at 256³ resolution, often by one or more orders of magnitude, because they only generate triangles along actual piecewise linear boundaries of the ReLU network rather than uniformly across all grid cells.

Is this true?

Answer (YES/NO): NO